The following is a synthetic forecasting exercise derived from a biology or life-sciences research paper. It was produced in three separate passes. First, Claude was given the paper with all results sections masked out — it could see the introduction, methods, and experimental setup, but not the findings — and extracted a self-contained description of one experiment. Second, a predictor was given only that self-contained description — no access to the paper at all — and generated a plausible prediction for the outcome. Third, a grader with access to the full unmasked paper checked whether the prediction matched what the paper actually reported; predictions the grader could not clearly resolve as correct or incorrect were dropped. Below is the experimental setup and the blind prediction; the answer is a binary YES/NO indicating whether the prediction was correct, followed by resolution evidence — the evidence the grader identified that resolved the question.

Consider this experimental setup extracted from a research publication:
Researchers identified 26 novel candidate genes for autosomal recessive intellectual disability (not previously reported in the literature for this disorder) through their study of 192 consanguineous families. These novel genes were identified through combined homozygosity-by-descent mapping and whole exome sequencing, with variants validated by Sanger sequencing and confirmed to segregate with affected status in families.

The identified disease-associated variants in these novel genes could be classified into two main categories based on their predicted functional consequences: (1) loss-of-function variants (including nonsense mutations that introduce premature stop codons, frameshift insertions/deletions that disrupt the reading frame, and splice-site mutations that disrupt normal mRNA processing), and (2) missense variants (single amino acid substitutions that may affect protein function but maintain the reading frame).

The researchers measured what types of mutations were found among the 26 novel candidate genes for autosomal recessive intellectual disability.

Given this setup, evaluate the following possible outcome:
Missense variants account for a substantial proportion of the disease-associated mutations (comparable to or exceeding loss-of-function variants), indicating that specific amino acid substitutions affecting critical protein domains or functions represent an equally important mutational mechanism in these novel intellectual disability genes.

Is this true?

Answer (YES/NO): YES